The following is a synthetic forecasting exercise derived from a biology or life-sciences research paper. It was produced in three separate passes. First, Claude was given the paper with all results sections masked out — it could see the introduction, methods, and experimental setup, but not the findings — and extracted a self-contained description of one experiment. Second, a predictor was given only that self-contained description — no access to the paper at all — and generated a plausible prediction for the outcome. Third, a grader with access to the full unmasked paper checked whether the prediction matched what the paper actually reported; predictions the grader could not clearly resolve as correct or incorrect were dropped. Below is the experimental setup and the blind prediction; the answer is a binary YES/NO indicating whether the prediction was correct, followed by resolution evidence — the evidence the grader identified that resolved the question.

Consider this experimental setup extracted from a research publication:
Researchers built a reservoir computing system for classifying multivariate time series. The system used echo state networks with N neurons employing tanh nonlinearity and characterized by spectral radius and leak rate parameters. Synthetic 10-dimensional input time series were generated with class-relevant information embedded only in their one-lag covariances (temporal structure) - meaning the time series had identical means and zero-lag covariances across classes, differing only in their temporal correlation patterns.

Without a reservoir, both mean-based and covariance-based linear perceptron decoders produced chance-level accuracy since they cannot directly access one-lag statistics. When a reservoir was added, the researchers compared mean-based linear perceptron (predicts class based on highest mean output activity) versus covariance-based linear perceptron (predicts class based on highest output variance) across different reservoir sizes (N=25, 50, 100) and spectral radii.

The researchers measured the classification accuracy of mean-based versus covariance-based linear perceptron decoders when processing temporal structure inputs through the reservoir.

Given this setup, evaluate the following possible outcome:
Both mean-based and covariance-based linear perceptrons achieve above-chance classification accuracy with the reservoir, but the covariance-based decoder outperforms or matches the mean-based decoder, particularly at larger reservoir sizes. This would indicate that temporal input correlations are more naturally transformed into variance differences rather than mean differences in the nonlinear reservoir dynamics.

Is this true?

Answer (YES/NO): YES